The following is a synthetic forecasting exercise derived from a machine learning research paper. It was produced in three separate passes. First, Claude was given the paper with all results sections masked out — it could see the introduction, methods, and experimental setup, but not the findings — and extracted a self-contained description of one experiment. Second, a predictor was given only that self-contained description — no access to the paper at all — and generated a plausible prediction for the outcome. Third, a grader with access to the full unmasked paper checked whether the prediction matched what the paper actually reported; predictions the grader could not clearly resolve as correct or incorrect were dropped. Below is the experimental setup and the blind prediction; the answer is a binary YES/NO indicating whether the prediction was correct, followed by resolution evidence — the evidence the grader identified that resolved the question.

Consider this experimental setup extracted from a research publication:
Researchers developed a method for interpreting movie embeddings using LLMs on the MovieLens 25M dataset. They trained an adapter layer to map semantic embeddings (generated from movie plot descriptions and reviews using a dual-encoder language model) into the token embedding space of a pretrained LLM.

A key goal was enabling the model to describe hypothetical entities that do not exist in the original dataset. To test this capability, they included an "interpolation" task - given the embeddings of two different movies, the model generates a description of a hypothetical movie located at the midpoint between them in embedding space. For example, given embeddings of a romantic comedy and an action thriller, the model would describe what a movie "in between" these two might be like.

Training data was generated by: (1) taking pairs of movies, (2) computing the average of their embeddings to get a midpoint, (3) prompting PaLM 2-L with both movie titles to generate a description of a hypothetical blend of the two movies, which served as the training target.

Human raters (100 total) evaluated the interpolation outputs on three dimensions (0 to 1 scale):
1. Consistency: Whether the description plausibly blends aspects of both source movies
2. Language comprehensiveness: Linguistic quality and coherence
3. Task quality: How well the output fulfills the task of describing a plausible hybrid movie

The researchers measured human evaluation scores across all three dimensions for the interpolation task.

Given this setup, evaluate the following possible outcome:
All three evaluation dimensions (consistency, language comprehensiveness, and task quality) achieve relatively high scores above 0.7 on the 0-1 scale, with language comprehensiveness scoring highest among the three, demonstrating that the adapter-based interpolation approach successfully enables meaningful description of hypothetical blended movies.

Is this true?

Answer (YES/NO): NO